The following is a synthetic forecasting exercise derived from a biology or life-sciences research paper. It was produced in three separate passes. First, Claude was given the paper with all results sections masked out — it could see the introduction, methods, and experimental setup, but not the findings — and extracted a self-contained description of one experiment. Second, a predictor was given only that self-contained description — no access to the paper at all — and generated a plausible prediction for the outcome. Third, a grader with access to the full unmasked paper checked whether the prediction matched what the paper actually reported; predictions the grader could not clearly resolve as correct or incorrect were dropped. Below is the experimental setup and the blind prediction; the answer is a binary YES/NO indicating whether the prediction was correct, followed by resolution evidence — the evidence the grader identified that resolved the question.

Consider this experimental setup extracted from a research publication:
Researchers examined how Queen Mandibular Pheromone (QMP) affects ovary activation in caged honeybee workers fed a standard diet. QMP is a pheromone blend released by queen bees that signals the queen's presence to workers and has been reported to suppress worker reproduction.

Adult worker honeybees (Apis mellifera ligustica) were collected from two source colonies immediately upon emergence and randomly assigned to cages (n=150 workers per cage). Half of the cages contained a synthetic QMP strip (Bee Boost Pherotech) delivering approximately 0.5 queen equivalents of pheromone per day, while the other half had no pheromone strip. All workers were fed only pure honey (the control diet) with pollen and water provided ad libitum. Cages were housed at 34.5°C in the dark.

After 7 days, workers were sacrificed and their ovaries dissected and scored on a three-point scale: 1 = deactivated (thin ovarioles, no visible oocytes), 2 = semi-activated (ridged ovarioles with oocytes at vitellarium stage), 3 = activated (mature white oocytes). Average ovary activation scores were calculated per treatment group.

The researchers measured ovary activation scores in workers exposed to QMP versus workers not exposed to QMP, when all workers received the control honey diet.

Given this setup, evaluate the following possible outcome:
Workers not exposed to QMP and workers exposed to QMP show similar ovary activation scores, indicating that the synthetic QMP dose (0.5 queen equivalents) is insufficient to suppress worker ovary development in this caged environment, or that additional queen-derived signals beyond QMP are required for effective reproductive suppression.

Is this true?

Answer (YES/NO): NO